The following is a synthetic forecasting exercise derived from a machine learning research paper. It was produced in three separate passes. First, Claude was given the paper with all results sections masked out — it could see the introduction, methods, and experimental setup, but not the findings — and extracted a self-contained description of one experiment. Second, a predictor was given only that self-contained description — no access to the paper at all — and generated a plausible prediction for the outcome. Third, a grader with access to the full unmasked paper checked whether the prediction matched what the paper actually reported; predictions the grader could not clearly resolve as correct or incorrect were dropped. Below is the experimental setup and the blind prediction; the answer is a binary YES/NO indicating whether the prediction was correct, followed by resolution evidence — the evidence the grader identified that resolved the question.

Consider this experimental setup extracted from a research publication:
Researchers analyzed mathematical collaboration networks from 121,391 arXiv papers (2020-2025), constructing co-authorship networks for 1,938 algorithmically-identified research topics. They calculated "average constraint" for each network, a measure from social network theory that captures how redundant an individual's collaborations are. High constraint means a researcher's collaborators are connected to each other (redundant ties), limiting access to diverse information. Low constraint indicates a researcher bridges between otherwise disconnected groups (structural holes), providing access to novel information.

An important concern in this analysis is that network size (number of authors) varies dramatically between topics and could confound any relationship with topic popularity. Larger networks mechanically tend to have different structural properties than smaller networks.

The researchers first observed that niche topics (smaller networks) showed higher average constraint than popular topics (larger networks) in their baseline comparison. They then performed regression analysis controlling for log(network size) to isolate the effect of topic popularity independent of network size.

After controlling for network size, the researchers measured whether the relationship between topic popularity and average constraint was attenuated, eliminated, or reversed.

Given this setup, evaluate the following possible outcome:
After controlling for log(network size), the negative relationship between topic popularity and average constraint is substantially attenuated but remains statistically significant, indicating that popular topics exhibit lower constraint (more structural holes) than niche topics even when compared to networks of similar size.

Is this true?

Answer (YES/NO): NO